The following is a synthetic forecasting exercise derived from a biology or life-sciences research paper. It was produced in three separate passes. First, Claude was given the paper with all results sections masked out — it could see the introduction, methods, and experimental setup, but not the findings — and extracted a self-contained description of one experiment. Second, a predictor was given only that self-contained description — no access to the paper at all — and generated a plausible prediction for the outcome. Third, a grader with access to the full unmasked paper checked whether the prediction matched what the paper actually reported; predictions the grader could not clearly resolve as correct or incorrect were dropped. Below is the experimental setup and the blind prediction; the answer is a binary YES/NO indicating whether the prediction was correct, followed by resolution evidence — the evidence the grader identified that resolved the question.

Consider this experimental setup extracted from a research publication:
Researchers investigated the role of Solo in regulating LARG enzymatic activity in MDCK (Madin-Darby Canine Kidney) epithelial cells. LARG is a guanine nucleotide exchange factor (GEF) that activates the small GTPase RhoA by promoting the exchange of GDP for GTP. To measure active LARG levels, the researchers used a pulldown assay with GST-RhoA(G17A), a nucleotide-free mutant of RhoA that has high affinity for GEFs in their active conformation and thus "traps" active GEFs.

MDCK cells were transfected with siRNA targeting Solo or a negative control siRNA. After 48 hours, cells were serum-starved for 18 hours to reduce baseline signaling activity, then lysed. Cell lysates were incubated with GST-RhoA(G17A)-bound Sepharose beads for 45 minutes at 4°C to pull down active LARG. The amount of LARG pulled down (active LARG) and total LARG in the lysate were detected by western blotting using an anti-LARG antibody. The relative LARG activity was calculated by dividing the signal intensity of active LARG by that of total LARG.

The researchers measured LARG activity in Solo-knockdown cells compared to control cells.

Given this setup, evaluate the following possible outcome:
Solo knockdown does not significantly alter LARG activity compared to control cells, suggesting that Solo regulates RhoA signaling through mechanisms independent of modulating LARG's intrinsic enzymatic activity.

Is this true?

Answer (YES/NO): NO